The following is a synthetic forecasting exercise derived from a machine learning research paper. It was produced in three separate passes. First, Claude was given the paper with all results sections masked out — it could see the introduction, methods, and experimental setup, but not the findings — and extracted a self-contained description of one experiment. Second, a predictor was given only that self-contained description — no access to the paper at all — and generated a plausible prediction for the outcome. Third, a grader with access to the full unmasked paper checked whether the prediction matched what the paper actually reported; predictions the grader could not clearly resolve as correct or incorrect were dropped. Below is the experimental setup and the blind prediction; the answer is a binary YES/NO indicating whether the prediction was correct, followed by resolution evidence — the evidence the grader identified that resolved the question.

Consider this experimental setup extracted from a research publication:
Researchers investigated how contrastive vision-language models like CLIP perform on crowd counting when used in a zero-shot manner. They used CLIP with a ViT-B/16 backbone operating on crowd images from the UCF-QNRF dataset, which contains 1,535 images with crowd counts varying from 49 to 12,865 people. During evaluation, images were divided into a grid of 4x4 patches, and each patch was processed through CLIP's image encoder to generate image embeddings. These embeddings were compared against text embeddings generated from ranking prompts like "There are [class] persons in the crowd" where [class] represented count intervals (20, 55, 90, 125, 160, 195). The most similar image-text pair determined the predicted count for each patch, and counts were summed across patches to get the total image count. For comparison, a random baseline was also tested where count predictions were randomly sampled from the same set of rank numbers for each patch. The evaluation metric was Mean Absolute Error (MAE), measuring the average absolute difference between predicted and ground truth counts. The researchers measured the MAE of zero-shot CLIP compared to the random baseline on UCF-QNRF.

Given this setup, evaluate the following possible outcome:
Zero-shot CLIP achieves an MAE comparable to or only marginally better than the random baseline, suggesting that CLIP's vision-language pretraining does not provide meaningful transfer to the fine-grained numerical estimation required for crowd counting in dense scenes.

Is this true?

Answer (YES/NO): NO